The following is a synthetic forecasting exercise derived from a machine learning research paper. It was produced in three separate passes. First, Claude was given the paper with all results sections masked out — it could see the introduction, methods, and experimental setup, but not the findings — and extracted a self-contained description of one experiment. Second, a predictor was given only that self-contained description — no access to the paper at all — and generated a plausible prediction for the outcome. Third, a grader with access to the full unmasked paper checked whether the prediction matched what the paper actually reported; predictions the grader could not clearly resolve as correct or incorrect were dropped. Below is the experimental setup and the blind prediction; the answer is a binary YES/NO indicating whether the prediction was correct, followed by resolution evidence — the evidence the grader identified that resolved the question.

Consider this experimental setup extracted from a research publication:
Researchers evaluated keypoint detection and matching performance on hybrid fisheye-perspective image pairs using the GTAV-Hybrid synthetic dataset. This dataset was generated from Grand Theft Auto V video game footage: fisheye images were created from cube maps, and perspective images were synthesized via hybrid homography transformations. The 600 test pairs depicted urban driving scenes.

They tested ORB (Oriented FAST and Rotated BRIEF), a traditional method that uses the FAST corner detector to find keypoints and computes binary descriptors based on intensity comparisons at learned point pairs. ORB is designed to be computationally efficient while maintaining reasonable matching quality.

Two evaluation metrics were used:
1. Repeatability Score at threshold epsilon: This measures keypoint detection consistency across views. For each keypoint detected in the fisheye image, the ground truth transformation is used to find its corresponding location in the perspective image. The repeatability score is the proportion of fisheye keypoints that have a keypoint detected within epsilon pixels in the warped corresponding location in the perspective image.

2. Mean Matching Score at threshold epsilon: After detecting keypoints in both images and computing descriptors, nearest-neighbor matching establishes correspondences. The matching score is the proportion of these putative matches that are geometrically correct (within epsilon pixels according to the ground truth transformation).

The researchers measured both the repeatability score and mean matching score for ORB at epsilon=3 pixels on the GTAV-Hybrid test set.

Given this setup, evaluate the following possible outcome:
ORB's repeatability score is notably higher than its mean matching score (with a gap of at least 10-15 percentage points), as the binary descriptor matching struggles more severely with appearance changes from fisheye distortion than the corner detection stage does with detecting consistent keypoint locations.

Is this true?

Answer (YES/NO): NO